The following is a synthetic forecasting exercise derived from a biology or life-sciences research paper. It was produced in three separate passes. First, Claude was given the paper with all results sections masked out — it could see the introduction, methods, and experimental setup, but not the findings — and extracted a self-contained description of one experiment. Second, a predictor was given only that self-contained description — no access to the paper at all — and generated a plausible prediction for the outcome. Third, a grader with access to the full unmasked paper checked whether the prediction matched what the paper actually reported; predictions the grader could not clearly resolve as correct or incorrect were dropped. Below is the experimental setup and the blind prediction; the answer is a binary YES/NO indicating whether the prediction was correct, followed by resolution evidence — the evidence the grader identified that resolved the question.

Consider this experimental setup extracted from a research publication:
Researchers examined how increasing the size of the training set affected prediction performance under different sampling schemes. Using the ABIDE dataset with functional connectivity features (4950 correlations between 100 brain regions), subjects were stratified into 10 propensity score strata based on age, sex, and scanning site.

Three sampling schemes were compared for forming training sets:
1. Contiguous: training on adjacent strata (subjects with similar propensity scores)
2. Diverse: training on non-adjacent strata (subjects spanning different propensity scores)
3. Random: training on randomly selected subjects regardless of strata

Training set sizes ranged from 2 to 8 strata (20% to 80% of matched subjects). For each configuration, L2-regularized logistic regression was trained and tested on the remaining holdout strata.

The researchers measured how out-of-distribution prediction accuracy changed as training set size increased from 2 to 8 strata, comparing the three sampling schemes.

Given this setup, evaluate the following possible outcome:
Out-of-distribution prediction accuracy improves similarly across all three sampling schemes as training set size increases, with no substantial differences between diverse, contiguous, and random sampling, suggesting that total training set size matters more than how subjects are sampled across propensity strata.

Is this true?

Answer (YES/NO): NO